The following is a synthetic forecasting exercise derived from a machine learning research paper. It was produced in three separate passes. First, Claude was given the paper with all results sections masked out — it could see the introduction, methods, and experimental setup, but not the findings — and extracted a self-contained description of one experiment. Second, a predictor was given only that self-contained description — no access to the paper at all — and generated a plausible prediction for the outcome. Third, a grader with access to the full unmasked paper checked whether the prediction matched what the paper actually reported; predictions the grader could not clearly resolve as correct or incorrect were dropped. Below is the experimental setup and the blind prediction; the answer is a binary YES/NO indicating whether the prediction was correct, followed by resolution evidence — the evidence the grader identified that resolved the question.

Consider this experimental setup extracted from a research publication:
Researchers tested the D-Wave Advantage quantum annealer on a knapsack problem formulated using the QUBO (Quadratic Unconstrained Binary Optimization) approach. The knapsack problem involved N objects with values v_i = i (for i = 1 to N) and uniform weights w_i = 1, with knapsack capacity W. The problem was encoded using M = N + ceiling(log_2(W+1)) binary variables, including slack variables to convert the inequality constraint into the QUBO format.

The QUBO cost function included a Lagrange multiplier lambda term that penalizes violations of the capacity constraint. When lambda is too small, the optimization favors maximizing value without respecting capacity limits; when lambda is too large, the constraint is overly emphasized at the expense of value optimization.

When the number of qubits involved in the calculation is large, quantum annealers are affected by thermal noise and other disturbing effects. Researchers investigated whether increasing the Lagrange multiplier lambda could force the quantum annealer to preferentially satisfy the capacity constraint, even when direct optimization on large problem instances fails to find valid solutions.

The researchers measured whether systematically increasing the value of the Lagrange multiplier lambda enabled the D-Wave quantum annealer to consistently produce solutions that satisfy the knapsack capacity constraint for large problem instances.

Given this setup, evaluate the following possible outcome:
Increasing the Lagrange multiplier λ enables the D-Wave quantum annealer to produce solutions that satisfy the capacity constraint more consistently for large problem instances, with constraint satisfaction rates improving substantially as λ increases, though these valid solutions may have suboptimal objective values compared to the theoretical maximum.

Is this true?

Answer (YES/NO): NO